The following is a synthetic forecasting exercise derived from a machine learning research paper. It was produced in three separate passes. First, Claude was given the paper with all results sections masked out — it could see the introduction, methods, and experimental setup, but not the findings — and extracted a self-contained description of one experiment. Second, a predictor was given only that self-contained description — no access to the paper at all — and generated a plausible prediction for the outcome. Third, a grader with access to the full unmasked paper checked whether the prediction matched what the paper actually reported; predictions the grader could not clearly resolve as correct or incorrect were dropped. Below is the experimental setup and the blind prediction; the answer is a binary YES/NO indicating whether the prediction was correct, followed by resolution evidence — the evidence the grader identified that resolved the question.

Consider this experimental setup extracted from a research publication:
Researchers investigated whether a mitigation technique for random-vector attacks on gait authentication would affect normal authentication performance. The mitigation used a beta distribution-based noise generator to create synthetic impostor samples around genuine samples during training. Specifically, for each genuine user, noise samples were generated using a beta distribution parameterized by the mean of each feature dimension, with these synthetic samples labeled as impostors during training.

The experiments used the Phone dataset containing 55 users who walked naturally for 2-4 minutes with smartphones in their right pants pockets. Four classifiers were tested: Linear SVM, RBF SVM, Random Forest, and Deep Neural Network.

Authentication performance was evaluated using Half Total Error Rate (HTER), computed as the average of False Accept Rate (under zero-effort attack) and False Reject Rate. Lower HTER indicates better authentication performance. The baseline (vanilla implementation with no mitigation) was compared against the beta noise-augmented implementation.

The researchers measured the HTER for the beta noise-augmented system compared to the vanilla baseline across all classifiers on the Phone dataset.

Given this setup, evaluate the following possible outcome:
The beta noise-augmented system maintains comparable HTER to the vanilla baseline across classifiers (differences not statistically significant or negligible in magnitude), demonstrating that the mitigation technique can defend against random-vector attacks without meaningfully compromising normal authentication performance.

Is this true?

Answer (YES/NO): YES